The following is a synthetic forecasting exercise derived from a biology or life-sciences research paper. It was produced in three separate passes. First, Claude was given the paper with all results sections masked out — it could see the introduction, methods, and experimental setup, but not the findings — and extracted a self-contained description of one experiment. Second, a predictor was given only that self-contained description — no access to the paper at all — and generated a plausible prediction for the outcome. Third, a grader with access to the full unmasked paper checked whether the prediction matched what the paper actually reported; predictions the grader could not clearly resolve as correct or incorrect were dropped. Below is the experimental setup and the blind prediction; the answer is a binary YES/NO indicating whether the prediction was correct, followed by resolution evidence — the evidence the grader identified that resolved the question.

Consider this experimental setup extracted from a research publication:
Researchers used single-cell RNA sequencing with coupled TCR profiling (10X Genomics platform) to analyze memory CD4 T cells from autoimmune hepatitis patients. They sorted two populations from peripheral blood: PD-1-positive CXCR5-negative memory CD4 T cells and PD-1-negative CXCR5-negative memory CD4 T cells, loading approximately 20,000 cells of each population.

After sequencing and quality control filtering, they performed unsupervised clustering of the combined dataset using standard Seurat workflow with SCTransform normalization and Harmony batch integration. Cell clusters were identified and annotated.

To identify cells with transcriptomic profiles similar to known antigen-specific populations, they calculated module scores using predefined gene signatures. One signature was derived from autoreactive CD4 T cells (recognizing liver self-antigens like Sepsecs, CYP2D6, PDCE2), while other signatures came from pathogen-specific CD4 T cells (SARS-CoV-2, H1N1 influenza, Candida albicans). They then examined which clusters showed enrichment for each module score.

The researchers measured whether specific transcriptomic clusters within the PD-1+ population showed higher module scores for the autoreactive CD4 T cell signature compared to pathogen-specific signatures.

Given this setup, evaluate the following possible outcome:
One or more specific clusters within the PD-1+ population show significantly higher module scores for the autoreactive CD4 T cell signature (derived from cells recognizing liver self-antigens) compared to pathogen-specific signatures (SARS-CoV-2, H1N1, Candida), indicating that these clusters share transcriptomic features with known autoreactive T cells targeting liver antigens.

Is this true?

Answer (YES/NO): YES